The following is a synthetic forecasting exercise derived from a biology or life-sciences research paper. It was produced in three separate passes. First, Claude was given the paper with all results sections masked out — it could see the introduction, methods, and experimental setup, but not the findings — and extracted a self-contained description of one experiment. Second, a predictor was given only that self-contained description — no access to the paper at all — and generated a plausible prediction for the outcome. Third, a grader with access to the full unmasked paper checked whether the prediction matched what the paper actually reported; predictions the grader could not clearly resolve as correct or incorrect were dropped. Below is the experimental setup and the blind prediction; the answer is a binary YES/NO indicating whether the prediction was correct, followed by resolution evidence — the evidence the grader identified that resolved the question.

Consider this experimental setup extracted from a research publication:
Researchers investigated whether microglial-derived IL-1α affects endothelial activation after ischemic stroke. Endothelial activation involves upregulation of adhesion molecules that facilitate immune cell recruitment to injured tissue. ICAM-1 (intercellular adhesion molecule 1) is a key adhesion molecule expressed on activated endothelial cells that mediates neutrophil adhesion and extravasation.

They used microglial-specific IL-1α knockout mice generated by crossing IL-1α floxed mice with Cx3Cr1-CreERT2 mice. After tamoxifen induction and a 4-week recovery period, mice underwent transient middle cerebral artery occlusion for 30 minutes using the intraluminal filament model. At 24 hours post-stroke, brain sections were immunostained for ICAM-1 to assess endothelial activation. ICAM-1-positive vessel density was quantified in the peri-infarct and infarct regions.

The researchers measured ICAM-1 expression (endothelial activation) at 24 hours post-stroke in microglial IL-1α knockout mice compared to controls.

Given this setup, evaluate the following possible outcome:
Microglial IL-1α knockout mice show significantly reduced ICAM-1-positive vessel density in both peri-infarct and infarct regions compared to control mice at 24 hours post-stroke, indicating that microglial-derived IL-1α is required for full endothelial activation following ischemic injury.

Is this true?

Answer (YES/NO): NO